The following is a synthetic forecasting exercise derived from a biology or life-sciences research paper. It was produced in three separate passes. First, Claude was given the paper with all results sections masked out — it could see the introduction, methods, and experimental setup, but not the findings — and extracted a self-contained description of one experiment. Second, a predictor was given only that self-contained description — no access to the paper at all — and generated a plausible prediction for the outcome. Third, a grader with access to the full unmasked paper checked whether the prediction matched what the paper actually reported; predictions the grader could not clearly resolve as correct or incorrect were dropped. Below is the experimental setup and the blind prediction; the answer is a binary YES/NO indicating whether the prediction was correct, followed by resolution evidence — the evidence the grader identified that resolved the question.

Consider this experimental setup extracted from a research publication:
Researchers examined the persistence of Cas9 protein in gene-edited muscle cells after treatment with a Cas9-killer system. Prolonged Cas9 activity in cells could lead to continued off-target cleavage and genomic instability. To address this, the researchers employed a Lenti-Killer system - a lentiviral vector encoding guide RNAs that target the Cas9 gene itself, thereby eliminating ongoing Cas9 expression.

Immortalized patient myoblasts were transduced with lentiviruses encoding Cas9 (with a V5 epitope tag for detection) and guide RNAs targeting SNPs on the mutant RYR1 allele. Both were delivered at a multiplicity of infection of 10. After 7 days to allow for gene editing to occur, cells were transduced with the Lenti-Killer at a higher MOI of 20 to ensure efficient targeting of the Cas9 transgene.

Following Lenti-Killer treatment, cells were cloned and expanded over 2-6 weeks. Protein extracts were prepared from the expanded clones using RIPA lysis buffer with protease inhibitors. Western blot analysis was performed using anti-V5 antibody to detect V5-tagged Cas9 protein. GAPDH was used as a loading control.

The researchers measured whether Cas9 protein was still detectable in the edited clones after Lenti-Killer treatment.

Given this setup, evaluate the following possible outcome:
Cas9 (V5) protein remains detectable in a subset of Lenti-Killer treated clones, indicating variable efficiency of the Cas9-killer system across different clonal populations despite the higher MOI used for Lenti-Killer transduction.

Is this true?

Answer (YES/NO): NO